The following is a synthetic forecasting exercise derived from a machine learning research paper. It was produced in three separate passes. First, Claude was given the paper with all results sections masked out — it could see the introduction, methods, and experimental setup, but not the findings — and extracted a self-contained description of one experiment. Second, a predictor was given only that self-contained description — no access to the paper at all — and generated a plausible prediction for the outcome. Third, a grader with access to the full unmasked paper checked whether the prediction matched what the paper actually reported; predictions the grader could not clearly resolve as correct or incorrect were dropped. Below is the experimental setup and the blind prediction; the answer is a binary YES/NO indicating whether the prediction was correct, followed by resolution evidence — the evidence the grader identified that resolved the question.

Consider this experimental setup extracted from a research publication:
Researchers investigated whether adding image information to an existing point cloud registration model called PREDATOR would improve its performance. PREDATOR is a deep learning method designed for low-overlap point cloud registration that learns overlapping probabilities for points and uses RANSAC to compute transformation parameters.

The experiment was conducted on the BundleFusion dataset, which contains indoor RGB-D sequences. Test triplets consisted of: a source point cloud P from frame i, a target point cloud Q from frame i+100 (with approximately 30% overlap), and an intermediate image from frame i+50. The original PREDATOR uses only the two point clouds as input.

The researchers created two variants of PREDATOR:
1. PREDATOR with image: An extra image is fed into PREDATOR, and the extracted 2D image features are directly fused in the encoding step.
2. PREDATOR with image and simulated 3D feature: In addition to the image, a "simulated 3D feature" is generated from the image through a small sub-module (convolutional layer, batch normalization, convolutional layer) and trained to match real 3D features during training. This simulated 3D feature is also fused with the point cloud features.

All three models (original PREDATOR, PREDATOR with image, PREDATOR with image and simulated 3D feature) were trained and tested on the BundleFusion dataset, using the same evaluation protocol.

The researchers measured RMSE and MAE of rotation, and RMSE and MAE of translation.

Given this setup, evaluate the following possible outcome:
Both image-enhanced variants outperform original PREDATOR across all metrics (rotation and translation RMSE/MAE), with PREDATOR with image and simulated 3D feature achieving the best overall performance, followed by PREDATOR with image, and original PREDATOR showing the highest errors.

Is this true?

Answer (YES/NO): NO